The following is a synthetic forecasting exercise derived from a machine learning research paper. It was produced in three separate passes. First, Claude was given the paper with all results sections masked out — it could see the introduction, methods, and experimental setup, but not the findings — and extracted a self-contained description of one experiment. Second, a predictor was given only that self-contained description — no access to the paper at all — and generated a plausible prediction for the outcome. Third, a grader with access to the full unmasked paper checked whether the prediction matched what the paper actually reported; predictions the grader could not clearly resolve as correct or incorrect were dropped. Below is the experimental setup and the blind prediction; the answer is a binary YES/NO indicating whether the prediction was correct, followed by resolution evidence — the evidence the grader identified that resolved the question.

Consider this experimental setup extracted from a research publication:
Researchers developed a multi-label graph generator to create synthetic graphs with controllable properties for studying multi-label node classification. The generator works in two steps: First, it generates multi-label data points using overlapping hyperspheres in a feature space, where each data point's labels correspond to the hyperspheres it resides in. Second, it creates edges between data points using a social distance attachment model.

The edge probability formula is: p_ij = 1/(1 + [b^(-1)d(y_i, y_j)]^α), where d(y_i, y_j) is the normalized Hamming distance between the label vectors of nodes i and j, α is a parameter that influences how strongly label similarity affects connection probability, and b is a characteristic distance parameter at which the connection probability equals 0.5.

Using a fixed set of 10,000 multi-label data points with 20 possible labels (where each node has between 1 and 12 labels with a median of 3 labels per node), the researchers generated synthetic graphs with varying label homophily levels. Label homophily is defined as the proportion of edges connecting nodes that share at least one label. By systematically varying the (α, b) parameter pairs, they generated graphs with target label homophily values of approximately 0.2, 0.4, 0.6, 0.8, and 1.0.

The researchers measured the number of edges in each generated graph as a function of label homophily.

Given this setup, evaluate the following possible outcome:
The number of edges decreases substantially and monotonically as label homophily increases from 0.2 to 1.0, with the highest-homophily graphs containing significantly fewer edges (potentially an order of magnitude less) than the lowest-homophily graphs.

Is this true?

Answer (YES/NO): YES